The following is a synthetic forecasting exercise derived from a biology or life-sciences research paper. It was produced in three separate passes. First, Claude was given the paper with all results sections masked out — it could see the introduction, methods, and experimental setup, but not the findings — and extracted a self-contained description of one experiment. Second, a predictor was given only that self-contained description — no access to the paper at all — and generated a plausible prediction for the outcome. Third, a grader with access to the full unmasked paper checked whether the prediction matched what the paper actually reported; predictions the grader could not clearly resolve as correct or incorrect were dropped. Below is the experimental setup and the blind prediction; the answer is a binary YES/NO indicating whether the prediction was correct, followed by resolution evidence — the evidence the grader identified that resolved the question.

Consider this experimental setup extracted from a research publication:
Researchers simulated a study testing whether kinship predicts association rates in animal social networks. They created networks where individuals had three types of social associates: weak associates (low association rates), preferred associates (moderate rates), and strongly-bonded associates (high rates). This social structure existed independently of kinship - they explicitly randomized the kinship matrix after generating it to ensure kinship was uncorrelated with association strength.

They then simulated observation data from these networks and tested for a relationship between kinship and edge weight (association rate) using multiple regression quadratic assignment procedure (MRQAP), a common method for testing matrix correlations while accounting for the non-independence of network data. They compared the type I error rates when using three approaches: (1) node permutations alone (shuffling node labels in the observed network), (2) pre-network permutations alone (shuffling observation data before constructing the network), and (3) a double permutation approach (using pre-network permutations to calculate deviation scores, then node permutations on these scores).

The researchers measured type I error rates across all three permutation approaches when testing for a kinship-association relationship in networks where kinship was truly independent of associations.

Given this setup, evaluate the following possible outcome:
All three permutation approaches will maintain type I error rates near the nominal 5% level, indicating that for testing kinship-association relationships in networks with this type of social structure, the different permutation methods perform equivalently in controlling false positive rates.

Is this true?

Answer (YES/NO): NO